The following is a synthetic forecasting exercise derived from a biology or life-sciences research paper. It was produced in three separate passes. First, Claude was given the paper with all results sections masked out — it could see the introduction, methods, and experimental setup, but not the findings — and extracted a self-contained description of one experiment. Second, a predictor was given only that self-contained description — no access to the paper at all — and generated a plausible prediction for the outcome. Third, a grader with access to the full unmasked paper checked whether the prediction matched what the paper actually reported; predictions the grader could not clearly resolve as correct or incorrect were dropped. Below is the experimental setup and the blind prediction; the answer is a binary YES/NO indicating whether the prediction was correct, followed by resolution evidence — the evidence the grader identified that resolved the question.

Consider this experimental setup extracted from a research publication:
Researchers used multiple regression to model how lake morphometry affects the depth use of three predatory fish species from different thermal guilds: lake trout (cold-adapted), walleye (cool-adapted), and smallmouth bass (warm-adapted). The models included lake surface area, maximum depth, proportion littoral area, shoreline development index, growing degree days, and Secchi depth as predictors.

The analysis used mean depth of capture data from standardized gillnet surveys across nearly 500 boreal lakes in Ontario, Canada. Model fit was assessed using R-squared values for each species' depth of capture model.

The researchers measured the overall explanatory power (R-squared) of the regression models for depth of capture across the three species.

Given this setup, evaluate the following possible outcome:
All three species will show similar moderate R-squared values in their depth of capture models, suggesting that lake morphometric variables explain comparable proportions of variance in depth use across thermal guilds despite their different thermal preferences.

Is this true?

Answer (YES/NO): NO